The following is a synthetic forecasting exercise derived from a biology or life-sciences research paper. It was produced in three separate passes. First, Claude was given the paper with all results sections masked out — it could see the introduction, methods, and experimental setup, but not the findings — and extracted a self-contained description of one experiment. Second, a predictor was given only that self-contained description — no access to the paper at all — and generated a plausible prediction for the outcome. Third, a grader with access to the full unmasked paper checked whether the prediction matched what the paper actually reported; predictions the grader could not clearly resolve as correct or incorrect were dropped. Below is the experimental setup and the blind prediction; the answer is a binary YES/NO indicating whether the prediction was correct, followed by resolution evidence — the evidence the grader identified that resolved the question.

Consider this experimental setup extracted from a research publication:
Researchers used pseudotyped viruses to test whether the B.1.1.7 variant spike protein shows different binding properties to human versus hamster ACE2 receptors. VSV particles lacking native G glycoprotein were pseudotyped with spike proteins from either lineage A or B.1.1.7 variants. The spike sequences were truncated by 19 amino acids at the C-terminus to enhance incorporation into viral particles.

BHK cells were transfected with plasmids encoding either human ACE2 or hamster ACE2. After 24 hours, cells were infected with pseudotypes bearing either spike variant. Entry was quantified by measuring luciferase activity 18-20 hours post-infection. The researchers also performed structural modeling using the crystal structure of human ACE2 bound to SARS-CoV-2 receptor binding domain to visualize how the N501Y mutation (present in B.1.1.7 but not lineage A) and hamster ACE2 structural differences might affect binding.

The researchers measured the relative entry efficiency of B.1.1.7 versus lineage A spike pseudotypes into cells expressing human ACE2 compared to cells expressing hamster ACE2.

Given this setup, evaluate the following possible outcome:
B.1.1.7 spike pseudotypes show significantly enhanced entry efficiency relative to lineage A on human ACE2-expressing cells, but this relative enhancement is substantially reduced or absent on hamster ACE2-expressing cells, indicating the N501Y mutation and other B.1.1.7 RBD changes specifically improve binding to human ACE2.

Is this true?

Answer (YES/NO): NO